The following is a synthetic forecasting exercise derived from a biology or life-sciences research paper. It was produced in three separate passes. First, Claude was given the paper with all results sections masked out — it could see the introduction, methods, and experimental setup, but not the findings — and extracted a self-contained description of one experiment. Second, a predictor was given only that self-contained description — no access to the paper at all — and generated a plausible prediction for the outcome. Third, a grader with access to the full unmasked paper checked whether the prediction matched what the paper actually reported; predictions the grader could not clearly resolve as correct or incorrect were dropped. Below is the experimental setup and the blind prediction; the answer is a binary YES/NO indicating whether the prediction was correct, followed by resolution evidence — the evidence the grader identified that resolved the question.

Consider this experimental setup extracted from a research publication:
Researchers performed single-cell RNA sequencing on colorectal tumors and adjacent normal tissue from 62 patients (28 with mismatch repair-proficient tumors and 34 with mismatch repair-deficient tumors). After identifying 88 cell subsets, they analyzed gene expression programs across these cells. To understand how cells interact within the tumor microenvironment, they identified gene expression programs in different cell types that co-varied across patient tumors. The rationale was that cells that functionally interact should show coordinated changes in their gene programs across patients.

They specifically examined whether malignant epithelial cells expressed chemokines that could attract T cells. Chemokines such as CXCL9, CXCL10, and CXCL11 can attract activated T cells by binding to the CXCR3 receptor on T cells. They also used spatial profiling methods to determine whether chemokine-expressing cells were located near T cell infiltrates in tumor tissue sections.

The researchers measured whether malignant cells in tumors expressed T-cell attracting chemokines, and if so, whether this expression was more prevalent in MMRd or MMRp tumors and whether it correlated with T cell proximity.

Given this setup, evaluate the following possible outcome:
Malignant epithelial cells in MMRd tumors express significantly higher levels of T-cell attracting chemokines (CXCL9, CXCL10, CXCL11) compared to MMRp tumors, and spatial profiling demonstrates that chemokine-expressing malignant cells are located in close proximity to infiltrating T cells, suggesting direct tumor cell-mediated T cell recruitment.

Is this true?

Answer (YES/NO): NO